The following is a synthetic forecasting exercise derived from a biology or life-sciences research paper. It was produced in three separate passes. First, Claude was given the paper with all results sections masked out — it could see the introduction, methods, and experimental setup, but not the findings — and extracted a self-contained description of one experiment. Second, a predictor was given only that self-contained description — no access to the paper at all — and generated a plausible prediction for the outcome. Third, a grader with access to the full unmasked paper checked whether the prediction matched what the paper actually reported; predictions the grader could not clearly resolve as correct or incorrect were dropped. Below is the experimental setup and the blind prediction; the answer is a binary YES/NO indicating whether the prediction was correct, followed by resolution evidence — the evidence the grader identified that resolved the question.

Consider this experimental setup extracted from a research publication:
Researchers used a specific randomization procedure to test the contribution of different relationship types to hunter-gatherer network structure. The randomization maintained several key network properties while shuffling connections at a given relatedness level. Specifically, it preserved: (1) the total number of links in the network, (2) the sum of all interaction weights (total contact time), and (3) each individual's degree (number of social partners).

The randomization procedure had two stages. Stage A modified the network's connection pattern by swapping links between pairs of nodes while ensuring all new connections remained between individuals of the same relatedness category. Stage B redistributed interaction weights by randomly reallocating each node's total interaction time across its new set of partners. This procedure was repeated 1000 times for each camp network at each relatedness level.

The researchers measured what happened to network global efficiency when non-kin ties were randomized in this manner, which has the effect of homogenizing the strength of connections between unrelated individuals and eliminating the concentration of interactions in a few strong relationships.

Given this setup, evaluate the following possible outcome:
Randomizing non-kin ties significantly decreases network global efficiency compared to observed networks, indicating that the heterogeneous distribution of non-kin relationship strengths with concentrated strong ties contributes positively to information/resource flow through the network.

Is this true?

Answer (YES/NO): YES